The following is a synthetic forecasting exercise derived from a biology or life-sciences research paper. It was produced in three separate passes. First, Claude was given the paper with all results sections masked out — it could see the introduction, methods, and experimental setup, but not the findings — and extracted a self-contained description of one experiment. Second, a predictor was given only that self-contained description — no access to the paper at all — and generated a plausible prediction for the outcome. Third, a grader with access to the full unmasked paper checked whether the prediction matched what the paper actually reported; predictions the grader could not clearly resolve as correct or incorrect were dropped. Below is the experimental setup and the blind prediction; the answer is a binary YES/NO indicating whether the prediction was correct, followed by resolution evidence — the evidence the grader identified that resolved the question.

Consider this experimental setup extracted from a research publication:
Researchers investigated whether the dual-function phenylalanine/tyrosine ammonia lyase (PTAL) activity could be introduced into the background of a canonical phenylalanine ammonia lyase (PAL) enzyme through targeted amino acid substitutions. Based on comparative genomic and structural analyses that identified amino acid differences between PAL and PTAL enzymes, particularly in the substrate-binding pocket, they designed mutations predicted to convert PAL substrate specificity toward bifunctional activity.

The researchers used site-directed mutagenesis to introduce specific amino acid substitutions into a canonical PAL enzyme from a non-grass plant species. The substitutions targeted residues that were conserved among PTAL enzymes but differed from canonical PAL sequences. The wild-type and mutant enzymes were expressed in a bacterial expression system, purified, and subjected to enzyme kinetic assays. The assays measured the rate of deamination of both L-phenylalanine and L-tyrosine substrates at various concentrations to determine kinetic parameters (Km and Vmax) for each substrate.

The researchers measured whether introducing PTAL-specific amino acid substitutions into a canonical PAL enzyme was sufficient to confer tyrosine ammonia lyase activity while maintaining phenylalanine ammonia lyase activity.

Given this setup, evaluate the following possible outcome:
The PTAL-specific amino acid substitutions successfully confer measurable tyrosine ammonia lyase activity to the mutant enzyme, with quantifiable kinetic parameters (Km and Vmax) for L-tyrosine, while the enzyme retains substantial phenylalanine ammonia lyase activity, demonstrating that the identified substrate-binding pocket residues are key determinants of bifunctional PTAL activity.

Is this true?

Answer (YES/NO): YES